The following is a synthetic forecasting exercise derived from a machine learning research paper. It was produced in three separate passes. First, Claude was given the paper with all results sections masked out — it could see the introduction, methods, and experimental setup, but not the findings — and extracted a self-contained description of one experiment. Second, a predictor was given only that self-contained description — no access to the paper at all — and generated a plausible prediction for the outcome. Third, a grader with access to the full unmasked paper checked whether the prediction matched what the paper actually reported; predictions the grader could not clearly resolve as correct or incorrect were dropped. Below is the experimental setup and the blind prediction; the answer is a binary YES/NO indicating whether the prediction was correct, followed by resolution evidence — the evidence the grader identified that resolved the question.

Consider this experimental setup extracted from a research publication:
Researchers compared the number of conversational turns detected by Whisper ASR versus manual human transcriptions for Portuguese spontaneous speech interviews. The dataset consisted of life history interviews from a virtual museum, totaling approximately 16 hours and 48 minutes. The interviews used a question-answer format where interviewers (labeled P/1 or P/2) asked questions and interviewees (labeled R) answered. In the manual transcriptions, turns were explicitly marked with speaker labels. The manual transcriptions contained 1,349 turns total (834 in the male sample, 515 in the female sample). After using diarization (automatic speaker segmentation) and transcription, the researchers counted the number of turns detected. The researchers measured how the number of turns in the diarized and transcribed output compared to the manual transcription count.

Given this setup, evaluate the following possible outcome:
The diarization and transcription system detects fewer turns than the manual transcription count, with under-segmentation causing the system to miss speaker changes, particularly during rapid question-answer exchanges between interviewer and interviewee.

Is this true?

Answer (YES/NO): NO